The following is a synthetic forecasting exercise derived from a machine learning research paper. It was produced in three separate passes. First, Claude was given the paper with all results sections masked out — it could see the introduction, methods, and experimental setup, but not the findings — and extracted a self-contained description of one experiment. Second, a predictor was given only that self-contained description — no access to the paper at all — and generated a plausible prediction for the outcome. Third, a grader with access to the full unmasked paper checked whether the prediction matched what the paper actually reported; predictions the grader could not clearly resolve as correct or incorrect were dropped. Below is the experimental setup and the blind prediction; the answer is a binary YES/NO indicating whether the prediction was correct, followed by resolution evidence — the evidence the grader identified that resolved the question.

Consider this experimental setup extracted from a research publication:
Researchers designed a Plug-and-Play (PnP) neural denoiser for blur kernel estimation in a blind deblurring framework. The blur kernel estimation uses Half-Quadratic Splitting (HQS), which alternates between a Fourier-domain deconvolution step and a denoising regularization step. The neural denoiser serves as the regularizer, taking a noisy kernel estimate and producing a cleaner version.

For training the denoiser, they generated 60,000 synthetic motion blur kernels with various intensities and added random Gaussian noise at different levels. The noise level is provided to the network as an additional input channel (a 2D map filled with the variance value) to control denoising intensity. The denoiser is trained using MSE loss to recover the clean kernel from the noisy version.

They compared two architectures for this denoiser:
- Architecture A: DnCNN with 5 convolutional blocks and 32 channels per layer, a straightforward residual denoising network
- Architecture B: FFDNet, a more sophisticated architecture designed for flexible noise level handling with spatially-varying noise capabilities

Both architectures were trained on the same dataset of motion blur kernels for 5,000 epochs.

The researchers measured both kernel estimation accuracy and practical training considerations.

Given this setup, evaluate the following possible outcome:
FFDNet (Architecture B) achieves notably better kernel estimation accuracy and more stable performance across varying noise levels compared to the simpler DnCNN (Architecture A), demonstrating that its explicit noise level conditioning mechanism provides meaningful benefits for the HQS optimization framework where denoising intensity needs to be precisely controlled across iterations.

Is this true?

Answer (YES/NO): NO